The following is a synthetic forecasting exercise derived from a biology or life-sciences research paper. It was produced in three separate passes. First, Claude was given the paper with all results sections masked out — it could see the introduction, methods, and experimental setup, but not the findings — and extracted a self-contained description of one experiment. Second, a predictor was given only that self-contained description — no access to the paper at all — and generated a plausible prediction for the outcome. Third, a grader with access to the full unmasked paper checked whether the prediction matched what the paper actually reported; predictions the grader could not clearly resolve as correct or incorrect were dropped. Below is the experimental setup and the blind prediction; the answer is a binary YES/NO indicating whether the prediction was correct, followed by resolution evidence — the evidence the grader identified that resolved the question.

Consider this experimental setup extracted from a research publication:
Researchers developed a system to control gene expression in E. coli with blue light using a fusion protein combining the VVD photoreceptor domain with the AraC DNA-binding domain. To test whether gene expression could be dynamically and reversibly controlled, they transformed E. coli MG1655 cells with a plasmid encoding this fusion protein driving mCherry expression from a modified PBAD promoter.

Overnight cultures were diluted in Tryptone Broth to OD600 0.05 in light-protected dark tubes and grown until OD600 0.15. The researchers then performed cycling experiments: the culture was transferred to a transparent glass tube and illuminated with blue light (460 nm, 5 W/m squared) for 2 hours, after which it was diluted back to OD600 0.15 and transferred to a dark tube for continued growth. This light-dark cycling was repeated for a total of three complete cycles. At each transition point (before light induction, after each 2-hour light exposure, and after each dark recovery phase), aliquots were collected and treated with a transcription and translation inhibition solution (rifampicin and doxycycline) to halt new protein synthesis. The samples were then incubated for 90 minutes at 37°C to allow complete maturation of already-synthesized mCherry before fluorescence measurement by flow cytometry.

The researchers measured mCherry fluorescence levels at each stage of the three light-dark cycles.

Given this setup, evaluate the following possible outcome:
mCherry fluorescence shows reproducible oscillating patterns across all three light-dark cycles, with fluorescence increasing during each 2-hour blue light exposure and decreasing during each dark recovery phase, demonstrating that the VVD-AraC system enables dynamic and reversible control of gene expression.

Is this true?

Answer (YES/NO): YES